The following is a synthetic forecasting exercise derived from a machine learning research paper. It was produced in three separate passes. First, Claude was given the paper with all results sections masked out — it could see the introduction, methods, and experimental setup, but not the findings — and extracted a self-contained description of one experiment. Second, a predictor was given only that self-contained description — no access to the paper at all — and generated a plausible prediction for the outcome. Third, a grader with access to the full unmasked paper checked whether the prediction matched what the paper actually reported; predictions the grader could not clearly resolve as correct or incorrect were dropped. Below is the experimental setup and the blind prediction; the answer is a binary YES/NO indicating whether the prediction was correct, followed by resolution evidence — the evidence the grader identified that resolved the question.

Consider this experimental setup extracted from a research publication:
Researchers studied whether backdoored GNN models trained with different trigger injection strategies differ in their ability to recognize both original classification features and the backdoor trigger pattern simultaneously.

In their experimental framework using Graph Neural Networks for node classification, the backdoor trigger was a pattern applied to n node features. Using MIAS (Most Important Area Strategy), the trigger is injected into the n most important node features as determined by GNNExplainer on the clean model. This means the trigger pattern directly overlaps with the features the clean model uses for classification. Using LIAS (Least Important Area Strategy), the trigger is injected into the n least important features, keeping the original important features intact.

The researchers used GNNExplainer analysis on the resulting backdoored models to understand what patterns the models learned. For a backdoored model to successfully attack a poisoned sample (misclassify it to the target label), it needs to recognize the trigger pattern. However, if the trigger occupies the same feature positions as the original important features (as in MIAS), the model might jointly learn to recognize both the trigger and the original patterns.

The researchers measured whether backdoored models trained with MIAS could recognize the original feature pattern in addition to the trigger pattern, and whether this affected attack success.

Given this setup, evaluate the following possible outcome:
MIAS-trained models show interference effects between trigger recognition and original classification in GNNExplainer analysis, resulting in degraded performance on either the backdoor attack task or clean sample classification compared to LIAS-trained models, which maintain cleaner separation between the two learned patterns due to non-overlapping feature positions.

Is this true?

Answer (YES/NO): YES